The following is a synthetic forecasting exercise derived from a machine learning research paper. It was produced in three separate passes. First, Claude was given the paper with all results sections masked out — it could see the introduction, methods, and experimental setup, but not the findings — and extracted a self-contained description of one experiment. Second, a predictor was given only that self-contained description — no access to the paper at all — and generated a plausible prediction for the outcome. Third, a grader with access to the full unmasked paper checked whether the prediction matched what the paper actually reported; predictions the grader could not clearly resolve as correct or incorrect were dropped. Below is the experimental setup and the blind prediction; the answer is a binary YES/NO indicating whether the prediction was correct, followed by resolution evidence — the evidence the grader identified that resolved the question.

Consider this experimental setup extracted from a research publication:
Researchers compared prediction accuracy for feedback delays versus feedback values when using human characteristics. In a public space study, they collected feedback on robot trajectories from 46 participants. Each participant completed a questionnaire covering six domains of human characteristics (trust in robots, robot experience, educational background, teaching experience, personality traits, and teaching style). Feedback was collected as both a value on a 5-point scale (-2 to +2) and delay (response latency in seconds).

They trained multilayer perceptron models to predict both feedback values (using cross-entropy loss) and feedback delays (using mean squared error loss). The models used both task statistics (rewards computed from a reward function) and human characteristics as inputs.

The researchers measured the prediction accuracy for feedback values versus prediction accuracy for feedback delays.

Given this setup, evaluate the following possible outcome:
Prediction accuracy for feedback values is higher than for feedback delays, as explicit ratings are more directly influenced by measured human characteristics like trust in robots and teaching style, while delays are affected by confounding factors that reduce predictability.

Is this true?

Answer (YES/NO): YES